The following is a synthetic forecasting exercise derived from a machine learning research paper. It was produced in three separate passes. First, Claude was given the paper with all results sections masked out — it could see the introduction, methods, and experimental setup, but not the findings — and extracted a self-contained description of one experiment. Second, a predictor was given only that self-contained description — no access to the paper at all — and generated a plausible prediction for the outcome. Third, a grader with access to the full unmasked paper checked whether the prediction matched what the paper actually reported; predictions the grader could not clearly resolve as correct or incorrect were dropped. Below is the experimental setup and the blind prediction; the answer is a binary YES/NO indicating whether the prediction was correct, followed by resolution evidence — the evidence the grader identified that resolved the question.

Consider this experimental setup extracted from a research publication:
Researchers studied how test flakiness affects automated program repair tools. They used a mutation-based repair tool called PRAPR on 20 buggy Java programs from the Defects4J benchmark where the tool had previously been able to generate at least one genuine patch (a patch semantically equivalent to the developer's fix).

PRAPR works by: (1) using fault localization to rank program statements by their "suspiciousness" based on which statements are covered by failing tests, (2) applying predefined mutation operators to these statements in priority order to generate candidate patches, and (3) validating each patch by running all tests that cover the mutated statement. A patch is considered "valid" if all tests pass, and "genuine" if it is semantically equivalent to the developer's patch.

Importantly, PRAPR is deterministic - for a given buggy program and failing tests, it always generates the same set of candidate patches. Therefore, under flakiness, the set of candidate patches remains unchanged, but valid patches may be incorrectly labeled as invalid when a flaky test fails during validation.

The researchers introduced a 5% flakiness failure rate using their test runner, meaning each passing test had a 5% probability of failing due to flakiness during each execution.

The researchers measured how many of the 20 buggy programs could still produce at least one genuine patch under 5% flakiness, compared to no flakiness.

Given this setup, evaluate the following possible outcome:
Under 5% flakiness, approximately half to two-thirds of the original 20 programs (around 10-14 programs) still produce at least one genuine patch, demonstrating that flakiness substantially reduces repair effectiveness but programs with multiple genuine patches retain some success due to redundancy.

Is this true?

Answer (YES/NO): NO